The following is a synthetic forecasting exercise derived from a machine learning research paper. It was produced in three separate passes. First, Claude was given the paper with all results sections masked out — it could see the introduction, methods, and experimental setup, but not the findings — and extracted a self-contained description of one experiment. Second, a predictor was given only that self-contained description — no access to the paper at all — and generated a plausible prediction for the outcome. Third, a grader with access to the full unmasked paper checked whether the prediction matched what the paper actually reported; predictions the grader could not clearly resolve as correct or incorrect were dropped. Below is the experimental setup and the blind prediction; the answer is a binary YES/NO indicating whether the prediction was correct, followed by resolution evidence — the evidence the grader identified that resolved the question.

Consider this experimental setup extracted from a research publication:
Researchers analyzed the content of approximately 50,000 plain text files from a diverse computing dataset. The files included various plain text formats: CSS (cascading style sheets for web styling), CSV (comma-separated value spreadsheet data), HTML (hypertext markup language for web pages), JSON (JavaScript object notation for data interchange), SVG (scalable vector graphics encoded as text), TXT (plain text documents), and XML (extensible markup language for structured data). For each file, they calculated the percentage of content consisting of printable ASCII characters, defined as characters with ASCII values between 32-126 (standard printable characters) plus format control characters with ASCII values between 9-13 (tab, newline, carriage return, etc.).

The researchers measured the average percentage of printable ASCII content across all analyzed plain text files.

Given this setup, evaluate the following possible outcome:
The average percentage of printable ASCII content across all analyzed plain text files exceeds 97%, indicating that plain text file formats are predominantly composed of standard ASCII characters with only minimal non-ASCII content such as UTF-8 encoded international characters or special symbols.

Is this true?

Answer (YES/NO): YES